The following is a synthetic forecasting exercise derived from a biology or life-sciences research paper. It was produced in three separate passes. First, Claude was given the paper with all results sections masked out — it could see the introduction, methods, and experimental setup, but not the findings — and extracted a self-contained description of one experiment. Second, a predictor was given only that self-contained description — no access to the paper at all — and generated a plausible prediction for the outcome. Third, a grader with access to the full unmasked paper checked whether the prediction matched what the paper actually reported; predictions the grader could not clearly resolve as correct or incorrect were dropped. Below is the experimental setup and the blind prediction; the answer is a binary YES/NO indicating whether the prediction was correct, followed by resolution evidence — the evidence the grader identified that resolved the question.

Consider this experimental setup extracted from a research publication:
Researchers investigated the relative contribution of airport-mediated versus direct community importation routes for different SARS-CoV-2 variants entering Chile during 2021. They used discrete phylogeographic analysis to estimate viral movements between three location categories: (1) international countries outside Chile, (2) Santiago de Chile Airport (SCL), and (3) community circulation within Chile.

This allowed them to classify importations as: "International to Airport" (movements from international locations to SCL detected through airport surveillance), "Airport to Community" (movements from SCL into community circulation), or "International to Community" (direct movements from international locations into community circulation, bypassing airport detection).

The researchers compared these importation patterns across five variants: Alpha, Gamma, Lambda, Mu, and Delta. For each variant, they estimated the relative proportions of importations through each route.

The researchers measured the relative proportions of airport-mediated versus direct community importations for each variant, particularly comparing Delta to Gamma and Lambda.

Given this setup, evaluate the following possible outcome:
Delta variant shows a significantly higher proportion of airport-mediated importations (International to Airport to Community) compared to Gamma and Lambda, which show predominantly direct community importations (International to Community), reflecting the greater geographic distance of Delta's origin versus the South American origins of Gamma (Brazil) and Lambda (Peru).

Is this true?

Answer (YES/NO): YES